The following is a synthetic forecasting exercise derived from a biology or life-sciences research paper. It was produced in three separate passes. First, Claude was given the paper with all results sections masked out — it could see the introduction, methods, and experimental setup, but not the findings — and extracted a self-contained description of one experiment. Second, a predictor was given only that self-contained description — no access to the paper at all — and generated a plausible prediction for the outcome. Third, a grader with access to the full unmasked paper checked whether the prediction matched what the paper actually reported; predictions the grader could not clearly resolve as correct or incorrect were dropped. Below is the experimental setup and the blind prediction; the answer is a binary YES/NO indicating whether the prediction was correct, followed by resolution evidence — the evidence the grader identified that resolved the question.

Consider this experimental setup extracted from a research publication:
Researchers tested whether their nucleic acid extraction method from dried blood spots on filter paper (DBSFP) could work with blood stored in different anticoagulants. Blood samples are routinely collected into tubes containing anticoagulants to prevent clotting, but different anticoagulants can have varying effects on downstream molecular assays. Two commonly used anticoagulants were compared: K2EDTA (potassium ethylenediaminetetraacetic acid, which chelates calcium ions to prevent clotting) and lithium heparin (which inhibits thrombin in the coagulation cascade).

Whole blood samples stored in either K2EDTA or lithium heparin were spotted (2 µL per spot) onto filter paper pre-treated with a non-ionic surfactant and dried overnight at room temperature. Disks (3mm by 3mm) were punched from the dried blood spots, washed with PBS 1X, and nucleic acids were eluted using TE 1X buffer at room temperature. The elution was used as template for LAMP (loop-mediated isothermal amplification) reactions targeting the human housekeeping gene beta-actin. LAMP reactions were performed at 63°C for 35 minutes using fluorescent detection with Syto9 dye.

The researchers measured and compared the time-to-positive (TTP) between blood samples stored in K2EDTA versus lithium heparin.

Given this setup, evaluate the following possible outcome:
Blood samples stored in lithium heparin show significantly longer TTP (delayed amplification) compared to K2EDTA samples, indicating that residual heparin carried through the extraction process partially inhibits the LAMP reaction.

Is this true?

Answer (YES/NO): NO